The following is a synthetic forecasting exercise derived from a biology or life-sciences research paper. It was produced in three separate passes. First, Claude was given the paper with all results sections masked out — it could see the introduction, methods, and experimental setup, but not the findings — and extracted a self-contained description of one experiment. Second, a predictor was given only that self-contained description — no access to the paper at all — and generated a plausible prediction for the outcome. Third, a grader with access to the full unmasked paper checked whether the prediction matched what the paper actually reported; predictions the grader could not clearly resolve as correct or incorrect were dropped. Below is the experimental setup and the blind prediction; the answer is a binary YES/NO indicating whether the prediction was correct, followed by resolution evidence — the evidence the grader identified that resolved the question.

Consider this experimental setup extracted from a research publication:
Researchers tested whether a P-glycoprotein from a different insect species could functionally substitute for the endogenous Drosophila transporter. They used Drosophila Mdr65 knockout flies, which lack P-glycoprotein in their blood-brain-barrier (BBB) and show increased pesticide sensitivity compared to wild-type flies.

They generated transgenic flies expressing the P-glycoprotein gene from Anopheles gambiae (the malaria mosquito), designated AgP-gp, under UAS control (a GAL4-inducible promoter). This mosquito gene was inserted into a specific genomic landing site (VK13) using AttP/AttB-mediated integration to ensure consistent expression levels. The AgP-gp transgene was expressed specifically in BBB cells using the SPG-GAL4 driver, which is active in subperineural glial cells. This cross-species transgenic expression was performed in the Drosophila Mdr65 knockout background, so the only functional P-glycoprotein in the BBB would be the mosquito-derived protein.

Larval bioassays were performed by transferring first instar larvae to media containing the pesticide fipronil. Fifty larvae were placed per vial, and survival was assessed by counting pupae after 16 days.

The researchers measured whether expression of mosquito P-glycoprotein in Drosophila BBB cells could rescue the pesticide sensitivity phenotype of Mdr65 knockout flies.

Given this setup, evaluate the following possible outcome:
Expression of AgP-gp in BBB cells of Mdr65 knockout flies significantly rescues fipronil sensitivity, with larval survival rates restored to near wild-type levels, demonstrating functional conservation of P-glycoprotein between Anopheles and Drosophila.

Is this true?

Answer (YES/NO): NO